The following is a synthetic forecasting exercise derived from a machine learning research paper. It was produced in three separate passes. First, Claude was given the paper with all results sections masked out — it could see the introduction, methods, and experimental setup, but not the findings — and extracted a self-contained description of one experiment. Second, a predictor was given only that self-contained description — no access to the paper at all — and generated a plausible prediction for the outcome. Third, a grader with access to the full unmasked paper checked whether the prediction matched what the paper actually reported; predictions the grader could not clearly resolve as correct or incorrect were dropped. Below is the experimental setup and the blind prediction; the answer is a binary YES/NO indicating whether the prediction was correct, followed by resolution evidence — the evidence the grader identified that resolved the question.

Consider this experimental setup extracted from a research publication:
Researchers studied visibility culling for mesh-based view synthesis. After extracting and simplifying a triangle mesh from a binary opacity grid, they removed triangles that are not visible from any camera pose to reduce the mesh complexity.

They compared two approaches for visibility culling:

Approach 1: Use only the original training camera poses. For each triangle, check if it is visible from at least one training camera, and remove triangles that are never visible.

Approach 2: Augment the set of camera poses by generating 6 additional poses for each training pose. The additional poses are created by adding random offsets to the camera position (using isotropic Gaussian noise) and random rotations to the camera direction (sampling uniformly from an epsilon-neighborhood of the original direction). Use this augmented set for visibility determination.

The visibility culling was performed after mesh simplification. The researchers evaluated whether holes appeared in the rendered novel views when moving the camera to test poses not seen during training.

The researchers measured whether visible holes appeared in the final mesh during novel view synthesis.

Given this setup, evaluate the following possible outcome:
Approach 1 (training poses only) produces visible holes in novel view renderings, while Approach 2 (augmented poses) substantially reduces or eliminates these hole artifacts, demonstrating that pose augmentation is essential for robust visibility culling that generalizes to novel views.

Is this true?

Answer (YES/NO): YES